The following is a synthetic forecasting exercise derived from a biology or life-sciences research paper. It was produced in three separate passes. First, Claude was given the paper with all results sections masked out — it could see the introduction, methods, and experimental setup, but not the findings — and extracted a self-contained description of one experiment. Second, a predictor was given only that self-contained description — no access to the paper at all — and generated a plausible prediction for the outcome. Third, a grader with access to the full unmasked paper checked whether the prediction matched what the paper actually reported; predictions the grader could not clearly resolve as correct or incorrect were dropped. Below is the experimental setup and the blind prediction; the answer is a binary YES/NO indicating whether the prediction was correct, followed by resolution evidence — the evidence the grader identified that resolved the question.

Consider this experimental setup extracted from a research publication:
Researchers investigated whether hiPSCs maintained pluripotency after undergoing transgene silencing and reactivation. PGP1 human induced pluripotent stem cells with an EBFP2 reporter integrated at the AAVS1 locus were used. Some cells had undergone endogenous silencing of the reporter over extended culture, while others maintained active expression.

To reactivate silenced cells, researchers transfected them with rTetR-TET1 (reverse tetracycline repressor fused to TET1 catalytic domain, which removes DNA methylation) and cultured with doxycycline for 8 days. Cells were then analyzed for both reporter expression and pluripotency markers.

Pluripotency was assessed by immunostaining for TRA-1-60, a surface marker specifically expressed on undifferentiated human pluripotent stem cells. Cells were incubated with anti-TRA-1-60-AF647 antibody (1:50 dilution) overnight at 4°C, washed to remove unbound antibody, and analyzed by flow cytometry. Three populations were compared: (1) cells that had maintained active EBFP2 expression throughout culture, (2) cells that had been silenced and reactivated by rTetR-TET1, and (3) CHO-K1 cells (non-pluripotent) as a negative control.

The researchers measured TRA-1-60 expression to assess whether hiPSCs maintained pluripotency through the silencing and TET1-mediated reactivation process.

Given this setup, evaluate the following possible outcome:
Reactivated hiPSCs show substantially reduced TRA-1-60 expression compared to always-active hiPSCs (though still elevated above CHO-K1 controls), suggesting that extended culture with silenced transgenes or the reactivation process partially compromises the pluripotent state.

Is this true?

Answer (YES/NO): NO